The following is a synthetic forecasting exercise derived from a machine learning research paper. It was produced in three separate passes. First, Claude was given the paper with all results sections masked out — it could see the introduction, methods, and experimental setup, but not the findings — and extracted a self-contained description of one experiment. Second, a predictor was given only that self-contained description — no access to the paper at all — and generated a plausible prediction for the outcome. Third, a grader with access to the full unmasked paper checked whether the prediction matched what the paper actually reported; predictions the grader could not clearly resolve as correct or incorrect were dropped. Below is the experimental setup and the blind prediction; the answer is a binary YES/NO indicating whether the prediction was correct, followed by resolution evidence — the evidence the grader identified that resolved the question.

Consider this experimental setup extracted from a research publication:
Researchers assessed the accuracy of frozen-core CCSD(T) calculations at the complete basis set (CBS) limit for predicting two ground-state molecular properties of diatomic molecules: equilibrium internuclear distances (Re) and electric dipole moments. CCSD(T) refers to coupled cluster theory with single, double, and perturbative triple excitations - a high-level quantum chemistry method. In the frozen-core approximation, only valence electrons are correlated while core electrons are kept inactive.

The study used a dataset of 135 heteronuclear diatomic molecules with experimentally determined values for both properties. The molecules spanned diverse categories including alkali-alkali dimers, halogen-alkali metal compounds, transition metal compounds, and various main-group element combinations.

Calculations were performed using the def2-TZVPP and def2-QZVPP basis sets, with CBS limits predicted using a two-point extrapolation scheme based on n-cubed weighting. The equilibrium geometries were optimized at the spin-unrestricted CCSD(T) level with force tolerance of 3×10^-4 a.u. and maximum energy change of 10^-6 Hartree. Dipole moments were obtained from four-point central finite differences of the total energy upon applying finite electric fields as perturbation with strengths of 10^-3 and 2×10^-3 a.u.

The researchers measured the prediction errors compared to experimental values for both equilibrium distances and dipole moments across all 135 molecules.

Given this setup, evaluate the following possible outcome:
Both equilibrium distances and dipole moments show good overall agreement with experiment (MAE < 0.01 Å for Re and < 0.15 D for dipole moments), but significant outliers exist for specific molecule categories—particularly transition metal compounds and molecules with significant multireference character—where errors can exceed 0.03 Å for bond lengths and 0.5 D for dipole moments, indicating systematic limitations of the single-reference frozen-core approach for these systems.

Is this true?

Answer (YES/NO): NO